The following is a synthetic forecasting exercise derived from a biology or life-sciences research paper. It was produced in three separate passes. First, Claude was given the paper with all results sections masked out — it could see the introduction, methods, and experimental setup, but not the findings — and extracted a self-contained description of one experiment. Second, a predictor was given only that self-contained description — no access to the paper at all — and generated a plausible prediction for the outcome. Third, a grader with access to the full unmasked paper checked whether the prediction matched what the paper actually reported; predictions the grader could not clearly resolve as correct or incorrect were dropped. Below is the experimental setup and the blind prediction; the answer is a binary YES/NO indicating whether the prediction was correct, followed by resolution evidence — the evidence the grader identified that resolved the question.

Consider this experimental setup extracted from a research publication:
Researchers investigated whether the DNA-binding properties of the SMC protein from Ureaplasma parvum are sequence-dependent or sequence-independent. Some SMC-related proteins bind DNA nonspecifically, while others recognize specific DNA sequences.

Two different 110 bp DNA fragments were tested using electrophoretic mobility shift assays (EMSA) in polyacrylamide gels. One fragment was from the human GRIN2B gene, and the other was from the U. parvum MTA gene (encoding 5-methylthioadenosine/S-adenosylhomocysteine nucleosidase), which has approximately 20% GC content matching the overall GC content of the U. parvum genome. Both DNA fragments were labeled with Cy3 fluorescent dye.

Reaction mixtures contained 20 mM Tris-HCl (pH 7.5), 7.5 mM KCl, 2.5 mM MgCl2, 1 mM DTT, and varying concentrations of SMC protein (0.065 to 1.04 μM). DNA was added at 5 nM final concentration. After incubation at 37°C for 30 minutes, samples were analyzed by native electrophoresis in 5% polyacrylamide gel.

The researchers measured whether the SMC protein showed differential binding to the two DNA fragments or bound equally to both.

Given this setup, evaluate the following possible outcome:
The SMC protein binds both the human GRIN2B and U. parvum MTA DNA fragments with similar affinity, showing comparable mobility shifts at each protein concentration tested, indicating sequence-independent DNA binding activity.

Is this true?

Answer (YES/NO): YES